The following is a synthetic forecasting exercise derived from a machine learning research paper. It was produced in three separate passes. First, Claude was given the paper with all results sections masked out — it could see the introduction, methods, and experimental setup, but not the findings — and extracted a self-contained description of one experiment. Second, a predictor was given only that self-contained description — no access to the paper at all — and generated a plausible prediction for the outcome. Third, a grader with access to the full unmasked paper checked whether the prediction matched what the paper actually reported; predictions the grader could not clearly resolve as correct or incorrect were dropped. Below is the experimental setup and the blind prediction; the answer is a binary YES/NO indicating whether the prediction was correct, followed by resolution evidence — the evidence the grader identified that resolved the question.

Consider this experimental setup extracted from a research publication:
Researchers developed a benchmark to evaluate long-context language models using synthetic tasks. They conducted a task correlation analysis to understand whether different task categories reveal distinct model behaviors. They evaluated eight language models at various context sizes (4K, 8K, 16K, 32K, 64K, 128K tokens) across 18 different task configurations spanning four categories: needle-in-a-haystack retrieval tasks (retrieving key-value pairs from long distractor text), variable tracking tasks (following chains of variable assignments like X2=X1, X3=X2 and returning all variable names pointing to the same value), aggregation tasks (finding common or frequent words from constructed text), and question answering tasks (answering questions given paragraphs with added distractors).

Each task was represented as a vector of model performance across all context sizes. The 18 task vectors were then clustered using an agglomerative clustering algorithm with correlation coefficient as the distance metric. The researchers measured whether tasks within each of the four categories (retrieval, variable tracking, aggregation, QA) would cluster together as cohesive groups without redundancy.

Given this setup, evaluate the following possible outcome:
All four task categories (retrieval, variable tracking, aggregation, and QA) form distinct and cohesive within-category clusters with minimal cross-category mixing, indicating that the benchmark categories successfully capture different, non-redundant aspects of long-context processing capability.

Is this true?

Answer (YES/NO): YES